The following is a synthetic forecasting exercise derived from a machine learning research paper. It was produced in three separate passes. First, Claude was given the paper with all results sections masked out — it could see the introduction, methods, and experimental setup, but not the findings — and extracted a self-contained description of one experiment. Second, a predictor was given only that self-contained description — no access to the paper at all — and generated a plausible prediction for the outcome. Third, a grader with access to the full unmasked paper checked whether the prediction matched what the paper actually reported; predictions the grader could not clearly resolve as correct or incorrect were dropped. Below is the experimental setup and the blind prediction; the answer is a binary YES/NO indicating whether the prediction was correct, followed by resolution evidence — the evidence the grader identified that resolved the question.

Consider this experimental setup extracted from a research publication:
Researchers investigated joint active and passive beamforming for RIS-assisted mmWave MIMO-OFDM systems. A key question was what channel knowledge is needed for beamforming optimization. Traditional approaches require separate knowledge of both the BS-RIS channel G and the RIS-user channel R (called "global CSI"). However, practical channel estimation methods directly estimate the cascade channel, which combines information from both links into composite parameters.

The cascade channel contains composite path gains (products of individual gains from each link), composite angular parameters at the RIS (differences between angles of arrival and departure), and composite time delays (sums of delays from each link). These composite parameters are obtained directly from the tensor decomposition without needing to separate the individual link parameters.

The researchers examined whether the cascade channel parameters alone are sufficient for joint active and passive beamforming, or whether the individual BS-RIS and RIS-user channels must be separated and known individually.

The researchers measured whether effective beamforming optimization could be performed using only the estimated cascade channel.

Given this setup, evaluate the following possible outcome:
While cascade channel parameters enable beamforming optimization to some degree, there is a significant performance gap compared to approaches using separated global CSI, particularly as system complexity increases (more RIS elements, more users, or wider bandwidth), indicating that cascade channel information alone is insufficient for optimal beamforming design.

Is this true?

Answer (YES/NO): NO